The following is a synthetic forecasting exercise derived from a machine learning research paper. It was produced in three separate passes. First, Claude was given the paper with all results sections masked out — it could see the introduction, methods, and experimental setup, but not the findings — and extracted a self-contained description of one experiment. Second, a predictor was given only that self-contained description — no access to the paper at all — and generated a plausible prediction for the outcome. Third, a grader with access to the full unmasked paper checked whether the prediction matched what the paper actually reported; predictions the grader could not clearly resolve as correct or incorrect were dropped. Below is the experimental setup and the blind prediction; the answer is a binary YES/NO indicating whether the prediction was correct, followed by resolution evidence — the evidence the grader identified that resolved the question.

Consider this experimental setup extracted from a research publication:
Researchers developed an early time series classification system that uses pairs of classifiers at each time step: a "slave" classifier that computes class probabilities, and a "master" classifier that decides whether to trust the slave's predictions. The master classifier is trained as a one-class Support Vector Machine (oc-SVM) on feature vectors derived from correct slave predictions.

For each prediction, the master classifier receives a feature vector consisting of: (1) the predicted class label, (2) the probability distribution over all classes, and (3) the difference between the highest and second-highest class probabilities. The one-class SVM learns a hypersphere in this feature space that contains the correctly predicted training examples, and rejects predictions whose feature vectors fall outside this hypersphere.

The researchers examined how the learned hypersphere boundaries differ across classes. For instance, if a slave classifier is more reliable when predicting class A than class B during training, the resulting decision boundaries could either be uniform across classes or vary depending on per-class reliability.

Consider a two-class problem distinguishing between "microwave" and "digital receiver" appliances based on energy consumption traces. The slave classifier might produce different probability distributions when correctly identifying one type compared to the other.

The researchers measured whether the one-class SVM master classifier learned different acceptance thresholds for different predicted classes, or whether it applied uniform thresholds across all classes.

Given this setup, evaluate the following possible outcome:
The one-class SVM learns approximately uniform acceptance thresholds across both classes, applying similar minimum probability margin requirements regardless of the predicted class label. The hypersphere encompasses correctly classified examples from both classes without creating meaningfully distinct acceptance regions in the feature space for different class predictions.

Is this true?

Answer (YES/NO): NO